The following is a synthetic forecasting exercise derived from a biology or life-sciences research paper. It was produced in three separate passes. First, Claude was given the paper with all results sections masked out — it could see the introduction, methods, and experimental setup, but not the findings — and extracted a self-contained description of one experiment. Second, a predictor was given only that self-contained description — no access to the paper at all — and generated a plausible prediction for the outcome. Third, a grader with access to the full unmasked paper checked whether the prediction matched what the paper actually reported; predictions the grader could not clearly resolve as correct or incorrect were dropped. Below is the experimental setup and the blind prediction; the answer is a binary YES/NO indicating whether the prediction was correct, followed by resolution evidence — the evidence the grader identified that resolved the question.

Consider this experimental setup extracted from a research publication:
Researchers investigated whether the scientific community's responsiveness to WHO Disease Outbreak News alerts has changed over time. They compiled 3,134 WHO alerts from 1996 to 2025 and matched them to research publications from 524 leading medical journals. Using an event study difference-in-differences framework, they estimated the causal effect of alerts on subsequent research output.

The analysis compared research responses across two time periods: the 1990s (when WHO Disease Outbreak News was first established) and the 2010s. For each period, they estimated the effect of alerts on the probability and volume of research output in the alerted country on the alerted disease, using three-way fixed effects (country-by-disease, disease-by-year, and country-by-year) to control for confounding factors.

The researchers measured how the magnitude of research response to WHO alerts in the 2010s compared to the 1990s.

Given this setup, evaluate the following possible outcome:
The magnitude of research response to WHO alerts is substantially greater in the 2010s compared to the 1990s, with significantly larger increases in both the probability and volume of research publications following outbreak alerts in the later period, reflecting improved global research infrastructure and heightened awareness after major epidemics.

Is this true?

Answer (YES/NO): YES